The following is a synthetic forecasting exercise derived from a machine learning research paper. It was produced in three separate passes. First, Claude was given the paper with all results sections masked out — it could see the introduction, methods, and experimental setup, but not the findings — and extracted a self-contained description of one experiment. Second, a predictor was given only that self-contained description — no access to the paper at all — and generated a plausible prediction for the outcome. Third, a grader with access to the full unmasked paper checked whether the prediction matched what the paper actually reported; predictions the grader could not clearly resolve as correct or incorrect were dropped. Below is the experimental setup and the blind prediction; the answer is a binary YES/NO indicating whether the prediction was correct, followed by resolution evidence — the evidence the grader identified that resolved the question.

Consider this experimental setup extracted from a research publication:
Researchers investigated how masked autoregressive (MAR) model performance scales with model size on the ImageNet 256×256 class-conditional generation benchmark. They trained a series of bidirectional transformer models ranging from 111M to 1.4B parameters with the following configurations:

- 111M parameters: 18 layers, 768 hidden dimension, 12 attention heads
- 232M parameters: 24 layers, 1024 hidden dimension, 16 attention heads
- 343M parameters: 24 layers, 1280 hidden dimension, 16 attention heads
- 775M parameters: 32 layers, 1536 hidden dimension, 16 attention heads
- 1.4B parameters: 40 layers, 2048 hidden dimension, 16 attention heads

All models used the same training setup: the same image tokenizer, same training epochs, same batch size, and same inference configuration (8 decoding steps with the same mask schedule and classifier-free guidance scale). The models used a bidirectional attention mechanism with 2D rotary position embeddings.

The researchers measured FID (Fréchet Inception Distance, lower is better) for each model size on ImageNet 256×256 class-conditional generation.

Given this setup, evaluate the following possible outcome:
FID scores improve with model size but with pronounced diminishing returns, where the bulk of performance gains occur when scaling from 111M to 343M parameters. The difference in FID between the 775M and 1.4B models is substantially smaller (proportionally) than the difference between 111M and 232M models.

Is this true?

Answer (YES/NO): NO